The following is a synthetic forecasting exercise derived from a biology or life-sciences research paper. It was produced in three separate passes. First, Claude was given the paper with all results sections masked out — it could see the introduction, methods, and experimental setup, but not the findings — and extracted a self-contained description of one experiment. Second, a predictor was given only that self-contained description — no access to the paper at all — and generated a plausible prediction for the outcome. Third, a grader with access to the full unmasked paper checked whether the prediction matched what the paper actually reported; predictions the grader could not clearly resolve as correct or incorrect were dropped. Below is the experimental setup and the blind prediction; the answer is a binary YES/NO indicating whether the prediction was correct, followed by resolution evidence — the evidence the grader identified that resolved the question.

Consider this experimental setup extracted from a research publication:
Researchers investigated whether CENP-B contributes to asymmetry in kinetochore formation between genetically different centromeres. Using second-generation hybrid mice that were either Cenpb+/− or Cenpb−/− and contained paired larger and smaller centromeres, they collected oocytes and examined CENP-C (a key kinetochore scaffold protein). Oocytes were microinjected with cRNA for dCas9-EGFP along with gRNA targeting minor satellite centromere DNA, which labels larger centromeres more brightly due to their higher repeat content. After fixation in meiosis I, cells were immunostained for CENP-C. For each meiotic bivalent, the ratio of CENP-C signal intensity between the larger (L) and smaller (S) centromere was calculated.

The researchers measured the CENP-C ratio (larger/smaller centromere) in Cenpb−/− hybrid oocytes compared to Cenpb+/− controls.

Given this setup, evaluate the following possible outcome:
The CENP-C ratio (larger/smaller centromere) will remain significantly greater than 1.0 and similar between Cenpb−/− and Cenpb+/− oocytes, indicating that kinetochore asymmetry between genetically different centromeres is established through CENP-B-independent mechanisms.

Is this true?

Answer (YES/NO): YES